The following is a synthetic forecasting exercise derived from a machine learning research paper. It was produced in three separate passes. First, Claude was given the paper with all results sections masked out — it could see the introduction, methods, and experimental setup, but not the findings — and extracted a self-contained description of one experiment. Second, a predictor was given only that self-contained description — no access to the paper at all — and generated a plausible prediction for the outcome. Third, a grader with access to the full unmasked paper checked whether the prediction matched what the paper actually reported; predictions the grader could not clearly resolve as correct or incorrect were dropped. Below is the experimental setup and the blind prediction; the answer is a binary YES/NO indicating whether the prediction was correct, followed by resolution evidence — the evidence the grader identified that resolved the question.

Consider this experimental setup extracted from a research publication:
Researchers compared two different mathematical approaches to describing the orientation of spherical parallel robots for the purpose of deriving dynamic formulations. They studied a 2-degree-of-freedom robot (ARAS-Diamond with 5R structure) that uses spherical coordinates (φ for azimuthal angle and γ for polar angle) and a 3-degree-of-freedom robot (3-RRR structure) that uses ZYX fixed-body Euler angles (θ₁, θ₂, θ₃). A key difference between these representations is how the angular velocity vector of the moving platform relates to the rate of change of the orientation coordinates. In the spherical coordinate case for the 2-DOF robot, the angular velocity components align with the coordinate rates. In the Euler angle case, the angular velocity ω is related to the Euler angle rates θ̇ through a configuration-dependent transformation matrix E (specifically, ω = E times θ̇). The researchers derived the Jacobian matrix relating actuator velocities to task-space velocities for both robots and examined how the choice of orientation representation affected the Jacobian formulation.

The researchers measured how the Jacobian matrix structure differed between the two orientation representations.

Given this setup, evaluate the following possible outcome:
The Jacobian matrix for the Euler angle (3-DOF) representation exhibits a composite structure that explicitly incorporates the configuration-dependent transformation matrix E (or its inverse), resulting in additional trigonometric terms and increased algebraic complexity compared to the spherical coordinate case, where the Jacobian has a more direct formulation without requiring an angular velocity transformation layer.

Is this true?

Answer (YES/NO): YES